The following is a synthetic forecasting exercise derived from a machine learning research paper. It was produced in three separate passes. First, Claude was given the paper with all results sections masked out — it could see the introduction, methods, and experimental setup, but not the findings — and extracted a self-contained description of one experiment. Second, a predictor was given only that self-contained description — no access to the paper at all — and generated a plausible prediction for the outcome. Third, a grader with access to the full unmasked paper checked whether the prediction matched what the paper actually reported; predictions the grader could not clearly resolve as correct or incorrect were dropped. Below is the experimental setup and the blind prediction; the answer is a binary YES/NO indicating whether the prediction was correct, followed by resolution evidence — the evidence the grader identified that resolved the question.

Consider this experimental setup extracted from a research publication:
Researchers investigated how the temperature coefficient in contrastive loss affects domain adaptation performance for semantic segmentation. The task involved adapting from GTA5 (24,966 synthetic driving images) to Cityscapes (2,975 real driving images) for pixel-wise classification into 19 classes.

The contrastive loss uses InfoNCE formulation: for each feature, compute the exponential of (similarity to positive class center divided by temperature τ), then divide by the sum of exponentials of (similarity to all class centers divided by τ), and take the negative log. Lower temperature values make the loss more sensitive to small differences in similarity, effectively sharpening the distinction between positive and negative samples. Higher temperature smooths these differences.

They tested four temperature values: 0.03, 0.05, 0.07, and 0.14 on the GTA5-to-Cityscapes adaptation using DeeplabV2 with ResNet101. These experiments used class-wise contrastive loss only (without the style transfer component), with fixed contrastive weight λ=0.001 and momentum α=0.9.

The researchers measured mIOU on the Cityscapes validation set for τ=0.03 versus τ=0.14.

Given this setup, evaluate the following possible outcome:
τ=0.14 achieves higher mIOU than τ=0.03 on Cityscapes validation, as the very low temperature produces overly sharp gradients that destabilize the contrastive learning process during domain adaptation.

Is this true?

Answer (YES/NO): YES